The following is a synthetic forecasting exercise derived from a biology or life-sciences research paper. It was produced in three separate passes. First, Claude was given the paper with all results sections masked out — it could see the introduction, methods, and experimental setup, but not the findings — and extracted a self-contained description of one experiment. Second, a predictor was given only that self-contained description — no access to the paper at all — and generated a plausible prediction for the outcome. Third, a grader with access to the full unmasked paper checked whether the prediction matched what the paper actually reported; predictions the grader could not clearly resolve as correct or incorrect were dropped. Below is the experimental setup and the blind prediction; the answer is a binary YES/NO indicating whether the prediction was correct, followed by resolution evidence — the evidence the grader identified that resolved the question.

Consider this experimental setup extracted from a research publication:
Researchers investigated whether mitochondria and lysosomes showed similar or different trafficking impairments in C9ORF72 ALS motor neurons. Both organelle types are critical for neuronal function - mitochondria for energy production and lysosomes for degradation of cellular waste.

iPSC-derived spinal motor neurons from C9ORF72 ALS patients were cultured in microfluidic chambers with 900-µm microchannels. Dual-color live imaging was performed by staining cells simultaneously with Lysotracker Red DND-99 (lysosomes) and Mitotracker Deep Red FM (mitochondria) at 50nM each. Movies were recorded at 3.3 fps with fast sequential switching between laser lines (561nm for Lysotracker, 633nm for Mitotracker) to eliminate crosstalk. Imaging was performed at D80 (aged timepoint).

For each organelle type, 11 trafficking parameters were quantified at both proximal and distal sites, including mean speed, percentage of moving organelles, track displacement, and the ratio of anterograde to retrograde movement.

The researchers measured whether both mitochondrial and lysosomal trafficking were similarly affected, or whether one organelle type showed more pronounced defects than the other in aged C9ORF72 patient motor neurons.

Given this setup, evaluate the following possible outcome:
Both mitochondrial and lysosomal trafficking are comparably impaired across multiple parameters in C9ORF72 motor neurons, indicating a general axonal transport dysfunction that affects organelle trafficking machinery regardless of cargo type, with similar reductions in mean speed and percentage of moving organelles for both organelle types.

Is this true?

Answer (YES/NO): YES